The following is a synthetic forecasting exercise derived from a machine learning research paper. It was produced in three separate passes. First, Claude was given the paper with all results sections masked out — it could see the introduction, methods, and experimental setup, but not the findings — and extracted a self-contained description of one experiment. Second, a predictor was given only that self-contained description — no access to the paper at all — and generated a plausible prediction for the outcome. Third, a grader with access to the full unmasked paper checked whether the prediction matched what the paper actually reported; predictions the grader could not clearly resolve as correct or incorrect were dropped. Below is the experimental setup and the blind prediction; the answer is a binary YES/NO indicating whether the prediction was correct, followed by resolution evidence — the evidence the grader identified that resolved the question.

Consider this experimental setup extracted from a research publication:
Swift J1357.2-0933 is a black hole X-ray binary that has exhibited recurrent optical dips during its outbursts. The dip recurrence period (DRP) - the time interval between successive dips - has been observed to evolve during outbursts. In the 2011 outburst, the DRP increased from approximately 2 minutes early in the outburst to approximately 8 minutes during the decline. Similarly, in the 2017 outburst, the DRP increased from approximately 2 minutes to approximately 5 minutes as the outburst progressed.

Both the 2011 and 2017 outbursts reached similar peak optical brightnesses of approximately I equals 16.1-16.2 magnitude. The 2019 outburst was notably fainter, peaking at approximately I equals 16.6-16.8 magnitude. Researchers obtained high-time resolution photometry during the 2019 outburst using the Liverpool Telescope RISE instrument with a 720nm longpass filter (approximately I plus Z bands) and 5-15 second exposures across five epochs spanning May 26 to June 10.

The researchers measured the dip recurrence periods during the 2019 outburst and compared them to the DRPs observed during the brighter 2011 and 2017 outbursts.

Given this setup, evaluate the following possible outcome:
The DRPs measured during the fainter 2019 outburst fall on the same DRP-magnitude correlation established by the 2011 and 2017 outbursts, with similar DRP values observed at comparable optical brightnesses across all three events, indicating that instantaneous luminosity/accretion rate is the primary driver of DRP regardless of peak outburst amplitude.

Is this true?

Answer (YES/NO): YES